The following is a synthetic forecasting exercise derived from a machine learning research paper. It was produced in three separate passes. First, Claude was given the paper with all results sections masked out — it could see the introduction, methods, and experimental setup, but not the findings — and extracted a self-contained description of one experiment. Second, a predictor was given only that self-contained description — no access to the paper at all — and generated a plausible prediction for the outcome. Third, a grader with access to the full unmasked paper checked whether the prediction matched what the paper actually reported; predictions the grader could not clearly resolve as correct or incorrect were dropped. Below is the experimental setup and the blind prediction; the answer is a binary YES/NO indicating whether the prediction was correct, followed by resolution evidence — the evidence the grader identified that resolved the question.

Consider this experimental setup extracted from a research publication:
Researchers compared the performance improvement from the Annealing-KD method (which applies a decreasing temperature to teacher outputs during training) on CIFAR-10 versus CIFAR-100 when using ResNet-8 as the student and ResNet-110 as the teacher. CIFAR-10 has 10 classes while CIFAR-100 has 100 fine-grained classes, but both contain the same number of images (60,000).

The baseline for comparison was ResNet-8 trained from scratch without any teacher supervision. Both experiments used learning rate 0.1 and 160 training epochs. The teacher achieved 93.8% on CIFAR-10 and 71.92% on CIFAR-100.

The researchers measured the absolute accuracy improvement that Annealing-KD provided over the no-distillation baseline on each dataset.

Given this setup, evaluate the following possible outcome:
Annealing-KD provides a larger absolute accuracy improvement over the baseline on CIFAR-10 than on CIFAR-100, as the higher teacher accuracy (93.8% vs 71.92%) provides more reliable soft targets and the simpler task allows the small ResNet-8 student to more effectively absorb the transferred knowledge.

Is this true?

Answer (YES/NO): NO